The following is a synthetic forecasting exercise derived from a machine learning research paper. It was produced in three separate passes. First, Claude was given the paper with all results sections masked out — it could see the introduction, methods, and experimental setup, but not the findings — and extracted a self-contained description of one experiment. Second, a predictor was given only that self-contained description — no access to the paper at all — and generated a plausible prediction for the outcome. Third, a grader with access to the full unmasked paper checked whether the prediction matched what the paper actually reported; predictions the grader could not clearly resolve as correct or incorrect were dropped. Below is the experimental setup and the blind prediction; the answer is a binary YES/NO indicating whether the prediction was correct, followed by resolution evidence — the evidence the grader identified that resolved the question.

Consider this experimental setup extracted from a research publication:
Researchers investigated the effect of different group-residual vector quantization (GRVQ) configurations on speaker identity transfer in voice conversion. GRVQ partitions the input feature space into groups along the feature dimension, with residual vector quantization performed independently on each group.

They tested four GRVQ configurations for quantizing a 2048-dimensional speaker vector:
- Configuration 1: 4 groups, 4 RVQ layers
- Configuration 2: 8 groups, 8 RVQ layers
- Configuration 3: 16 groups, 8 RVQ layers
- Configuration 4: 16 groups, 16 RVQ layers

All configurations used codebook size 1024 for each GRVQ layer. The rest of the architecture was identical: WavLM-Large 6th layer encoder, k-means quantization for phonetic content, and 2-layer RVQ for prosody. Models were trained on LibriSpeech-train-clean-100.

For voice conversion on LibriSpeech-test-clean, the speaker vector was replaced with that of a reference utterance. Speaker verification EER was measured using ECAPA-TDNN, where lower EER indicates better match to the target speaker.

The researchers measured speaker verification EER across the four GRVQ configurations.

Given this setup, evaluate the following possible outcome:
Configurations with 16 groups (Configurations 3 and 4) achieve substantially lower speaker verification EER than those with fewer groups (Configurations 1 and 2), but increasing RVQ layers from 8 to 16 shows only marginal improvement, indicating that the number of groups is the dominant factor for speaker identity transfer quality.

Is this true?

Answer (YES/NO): NO